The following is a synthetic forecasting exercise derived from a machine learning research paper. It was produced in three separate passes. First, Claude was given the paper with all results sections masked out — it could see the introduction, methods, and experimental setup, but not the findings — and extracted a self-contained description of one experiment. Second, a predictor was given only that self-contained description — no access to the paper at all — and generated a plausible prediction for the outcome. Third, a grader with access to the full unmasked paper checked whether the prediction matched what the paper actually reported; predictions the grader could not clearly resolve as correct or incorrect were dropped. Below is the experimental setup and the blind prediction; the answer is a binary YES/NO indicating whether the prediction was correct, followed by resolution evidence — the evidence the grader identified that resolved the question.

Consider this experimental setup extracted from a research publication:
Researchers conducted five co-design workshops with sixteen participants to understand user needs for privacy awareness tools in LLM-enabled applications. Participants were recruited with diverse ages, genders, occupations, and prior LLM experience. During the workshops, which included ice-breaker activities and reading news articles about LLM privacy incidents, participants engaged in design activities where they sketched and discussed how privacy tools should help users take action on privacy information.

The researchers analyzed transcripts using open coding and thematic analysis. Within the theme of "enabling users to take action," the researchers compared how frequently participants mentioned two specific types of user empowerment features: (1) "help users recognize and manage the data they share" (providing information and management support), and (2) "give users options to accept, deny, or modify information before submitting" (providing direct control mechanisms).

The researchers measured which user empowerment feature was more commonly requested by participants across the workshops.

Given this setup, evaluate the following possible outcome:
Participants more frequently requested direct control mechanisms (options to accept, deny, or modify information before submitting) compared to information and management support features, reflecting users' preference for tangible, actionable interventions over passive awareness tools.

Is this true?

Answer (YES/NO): NO